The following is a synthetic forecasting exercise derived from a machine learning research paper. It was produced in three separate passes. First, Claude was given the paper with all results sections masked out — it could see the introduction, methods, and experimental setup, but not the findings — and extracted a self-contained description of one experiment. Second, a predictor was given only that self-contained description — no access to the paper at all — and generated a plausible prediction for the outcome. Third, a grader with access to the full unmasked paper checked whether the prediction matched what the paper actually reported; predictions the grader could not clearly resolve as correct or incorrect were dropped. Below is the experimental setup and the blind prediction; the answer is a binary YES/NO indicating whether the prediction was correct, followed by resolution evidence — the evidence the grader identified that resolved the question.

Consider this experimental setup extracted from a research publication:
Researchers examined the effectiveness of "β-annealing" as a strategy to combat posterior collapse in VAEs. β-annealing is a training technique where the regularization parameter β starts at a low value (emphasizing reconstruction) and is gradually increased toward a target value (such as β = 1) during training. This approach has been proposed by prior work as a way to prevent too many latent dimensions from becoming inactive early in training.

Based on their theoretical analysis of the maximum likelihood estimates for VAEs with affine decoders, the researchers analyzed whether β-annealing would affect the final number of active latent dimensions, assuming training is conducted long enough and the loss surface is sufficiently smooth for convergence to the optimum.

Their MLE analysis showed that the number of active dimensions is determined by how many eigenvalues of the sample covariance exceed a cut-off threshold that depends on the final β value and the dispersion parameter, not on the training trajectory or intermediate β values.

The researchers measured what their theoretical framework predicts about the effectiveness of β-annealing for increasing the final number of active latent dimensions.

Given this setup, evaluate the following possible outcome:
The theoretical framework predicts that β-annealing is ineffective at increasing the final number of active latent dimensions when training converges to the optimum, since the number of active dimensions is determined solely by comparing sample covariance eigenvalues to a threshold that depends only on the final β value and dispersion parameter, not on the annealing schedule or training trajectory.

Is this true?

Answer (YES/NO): YES